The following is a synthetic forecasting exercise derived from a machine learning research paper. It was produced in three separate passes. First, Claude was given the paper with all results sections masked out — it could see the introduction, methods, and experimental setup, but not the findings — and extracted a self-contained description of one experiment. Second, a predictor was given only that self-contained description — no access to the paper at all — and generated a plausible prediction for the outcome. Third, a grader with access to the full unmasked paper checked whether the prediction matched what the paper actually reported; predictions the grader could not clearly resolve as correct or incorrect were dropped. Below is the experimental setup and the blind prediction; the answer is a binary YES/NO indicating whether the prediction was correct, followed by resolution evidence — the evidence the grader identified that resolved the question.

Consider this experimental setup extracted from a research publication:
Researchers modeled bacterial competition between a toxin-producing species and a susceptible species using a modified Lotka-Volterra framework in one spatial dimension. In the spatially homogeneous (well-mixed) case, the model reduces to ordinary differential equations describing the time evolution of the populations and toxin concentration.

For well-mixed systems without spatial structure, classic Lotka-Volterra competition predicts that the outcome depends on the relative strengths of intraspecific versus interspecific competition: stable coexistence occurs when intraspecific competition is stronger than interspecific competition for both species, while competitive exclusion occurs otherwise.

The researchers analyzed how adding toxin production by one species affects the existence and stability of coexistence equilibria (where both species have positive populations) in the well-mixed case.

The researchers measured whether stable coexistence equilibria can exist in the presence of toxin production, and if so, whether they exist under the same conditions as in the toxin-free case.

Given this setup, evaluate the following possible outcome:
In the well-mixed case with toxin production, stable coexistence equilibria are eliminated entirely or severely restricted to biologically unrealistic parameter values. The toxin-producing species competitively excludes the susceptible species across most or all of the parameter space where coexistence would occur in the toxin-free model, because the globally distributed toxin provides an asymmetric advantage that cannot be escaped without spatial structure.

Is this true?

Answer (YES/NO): NO